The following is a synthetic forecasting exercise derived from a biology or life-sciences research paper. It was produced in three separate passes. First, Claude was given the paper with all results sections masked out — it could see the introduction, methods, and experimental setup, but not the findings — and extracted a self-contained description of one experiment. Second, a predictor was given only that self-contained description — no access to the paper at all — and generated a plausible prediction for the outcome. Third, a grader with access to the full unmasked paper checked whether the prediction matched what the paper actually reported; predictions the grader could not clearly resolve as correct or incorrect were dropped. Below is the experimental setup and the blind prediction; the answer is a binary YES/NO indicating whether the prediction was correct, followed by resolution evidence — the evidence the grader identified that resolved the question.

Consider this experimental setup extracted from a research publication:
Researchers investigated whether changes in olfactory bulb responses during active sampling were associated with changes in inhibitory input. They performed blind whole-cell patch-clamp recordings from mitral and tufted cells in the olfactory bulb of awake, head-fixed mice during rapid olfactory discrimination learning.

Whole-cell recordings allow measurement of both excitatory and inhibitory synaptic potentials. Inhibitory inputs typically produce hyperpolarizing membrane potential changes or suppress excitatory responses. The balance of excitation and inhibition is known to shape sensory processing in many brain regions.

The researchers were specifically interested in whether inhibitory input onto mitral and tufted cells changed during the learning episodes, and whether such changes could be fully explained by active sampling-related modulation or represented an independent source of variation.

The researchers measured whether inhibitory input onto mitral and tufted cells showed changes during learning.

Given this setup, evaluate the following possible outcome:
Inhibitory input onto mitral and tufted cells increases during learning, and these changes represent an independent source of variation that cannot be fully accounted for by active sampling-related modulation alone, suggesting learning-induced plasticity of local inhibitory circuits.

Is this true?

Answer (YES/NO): YES